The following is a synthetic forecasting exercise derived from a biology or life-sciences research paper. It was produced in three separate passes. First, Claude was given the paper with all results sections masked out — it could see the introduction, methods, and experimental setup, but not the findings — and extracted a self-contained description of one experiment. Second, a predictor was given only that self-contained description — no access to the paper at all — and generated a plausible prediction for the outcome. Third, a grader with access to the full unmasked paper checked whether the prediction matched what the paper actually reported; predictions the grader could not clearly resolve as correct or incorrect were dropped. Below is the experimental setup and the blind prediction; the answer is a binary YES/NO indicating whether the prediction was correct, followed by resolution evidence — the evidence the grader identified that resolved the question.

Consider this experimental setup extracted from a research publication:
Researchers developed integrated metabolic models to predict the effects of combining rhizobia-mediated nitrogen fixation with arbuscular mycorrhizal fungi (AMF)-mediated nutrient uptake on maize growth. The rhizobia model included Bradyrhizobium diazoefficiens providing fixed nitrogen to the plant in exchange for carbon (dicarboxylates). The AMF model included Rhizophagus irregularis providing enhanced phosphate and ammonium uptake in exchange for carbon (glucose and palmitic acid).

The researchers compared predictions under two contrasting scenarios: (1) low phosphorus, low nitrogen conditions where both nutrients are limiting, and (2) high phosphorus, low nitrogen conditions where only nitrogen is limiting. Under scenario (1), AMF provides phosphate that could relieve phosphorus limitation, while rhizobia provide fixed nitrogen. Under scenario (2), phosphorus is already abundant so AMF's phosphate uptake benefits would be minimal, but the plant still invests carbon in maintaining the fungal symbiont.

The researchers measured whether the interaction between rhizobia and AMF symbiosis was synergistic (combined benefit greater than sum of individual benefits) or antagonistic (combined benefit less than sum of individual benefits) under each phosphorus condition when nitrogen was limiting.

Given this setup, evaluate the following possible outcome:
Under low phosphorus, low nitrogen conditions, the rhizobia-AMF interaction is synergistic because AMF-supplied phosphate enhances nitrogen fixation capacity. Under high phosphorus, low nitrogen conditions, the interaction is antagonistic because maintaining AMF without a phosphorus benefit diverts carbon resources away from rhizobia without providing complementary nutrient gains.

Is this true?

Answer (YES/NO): YES